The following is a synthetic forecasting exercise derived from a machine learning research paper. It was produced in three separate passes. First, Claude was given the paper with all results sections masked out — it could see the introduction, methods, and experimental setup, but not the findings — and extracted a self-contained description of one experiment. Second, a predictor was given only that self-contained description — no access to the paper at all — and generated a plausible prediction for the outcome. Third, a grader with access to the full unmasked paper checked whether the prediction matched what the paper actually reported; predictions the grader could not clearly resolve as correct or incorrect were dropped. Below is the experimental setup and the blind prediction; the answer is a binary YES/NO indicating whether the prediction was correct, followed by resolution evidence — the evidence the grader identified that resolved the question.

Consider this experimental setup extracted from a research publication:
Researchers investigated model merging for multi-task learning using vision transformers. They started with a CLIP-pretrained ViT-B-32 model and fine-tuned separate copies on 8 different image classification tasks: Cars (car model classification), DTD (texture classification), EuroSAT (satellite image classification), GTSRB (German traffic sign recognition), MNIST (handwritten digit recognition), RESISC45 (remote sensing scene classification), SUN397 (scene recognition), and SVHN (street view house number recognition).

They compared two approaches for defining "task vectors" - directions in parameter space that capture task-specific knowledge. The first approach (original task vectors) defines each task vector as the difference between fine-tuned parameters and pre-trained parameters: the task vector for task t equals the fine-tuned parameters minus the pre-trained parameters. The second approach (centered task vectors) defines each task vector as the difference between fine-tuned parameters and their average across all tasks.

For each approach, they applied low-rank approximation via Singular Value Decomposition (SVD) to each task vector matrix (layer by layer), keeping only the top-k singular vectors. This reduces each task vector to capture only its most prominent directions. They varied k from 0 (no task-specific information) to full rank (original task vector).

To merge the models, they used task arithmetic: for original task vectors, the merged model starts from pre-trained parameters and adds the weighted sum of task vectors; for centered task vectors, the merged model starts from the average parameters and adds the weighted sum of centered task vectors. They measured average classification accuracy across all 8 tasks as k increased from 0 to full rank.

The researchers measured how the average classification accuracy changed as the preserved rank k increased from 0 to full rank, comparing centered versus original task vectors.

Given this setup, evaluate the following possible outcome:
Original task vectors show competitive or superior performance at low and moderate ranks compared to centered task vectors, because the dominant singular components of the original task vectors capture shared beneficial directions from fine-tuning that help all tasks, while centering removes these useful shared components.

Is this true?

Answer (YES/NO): NO